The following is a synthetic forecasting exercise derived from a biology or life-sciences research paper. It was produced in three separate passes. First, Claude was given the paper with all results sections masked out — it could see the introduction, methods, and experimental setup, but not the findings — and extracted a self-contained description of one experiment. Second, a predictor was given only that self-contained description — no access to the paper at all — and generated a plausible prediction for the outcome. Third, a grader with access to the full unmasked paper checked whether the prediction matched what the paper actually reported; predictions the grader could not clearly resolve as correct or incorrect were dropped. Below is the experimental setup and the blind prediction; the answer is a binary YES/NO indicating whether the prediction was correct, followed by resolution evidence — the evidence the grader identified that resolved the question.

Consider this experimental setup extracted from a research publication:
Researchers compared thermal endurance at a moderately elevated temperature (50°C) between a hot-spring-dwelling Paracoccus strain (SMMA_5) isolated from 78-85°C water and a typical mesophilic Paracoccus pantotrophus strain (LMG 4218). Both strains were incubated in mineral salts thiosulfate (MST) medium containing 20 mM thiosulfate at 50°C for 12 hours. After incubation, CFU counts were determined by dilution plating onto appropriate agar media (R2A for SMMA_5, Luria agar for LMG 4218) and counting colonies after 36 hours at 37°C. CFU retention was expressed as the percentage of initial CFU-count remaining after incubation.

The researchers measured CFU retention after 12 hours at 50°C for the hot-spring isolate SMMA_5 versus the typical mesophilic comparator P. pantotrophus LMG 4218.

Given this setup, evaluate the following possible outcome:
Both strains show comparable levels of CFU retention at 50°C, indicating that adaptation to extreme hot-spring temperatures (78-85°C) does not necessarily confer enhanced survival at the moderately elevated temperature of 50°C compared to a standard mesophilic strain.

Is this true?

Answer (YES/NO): YES